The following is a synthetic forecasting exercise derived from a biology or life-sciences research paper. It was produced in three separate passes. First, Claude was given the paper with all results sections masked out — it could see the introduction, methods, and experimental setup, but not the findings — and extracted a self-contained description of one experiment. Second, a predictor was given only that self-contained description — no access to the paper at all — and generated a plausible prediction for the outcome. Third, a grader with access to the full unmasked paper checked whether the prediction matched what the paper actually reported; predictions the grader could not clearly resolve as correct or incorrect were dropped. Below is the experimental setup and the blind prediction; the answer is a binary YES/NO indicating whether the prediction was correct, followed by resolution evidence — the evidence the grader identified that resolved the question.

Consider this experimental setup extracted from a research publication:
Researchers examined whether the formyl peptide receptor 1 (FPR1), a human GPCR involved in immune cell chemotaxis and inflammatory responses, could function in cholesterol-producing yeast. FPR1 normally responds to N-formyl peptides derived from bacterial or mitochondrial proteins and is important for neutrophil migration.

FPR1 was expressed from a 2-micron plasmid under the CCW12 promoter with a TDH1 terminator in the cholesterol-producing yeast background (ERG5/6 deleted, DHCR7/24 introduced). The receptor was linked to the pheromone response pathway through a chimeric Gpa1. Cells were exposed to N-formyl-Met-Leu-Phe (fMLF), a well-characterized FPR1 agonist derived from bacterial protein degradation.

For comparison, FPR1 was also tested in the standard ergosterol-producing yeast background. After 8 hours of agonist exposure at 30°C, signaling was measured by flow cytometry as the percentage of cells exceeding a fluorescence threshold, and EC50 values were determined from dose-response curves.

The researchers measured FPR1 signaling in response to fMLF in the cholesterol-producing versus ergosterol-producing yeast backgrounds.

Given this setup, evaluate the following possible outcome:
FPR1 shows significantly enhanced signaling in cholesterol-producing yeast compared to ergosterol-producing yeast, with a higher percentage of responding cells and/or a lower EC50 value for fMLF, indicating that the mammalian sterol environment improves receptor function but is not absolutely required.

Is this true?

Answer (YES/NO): YES